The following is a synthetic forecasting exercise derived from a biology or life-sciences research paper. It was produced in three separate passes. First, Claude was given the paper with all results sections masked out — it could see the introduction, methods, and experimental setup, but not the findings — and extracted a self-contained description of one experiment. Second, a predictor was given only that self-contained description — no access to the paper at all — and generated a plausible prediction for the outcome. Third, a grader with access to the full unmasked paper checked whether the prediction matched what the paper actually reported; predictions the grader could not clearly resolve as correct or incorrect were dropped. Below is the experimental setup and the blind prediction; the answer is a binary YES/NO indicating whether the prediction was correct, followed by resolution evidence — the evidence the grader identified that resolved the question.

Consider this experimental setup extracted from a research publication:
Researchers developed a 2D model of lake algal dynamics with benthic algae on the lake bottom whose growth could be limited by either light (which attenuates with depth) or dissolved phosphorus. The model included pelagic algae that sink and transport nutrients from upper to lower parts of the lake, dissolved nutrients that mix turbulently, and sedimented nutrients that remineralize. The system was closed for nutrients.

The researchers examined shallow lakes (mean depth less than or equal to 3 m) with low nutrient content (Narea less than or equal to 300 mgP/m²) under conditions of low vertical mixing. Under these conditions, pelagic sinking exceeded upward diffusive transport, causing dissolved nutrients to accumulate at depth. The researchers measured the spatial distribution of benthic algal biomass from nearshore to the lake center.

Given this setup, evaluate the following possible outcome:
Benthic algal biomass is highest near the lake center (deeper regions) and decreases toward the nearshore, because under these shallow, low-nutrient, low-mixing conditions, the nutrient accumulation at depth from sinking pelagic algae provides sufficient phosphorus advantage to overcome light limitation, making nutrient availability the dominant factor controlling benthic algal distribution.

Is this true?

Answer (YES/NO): NO